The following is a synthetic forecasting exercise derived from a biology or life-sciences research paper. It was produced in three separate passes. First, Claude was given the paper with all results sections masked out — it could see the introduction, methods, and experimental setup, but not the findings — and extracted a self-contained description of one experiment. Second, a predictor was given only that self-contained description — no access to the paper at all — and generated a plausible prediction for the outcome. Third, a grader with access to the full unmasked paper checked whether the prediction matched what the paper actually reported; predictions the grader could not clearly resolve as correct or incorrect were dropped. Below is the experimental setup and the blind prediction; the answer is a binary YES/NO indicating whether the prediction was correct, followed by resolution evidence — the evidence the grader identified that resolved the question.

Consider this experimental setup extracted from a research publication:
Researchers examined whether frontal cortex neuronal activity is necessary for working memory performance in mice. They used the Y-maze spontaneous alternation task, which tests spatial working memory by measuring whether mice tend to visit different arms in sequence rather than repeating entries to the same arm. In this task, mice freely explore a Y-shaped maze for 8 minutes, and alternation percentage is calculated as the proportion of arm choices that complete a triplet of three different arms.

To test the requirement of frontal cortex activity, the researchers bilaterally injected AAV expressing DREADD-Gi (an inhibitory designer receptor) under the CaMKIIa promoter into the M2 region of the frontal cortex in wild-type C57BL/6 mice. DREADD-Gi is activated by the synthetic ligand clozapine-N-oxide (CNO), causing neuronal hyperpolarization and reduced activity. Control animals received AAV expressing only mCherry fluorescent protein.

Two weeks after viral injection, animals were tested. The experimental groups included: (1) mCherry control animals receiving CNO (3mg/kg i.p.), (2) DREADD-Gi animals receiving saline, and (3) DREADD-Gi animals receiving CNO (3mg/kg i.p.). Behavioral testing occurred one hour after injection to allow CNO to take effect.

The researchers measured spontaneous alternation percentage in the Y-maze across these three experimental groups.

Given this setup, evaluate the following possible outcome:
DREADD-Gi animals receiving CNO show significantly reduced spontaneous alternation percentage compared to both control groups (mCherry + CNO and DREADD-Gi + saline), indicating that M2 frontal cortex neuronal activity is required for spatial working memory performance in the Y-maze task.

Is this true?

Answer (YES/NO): NO